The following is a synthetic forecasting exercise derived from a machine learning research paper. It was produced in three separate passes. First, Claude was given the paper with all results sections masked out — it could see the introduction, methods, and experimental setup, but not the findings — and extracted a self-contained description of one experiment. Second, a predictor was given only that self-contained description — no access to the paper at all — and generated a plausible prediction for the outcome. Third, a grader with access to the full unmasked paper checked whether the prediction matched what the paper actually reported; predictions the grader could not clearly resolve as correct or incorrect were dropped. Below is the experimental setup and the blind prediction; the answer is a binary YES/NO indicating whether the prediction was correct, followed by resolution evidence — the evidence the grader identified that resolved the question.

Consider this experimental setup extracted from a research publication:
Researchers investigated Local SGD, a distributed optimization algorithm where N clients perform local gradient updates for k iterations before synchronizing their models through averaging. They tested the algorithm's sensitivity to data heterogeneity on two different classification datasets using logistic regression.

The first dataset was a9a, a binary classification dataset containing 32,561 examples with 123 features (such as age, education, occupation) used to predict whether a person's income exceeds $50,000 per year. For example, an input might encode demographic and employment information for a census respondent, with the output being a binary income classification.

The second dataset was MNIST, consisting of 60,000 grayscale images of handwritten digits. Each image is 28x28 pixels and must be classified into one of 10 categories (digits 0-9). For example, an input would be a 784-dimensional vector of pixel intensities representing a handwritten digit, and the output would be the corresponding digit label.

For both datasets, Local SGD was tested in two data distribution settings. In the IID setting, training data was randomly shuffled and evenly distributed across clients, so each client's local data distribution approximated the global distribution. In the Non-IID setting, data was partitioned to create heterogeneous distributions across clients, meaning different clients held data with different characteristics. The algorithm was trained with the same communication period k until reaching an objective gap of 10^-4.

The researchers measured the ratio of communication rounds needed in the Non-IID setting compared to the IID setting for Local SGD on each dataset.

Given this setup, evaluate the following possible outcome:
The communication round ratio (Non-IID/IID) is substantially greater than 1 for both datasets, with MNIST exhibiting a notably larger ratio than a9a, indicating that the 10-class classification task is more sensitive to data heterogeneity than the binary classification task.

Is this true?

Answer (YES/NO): NO